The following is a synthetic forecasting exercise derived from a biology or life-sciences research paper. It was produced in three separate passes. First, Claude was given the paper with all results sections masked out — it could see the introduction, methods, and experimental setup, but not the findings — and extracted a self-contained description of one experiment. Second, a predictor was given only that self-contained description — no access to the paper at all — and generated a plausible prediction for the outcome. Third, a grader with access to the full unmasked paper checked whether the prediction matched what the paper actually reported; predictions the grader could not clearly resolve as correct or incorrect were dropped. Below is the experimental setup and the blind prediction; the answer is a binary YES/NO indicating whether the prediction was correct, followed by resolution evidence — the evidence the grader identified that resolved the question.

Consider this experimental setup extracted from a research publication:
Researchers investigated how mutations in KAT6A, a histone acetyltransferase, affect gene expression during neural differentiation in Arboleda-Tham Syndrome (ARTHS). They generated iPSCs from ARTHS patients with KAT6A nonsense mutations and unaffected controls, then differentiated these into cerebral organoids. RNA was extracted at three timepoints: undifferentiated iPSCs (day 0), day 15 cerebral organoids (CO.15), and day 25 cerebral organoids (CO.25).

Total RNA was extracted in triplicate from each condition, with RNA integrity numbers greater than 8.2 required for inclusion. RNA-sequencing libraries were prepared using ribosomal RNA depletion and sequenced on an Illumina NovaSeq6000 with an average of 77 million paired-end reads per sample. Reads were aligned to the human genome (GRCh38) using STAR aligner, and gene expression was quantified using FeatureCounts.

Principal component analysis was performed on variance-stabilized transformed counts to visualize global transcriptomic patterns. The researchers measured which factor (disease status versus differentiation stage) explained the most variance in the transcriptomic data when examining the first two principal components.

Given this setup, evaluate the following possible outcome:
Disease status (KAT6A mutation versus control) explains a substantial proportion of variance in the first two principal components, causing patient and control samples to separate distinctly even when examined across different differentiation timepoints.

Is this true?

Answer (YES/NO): NO